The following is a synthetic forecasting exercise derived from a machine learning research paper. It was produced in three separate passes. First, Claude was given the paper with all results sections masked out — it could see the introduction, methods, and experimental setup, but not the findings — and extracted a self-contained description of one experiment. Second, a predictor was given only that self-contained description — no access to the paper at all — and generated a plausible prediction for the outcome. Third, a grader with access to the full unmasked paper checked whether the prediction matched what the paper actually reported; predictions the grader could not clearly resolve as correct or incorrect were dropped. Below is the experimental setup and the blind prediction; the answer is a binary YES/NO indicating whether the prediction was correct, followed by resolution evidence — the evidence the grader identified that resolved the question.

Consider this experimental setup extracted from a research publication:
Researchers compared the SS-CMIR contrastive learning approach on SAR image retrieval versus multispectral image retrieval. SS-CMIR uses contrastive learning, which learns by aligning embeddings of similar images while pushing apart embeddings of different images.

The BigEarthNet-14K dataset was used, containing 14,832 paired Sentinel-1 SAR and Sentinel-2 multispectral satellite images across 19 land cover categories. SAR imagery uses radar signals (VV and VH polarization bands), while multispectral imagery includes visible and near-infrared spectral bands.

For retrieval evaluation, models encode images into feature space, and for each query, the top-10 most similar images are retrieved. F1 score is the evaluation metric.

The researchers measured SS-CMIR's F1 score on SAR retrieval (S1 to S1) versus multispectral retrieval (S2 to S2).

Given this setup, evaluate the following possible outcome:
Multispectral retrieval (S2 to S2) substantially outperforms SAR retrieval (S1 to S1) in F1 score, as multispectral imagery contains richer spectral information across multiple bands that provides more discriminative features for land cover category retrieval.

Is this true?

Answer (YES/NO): NO